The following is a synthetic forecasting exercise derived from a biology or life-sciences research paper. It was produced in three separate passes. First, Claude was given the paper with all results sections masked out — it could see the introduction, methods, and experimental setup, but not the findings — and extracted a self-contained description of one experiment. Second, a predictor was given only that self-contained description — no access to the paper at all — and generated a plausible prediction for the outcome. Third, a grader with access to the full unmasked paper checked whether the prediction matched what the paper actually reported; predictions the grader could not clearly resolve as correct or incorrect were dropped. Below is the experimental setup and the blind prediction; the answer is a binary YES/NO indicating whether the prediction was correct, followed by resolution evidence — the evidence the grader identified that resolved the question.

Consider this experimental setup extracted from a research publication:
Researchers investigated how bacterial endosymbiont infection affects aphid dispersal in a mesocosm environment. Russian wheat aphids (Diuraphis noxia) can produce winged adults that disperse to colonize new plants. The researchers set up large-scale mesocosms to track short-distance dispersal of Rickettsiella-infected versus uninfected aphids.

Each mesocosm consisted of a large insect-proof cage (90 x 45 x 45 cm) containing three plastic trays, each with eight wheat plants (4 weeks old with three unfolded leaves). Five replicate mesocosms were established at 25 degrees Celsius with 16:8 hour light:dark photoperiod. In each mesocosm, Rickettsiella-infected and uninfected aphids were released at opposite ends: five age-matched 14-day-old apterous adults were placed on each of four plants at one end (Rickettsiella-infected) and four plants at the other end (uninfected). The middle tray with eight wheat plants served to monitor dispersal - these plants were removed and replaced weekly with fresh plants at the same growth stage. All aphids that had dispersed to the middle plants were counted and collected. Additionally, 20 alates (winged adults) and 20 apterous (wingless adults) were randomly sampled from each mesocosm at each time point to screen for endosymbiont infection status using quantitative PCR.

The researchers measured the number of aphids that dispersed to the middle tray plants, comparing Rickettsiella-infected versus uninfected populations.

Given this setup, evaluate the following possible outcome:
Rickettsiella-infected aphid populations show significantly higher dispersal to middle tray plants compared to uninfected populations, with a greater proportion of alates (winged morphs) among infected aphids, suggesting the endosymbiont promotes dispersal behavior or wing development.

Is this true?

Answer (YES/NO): NO